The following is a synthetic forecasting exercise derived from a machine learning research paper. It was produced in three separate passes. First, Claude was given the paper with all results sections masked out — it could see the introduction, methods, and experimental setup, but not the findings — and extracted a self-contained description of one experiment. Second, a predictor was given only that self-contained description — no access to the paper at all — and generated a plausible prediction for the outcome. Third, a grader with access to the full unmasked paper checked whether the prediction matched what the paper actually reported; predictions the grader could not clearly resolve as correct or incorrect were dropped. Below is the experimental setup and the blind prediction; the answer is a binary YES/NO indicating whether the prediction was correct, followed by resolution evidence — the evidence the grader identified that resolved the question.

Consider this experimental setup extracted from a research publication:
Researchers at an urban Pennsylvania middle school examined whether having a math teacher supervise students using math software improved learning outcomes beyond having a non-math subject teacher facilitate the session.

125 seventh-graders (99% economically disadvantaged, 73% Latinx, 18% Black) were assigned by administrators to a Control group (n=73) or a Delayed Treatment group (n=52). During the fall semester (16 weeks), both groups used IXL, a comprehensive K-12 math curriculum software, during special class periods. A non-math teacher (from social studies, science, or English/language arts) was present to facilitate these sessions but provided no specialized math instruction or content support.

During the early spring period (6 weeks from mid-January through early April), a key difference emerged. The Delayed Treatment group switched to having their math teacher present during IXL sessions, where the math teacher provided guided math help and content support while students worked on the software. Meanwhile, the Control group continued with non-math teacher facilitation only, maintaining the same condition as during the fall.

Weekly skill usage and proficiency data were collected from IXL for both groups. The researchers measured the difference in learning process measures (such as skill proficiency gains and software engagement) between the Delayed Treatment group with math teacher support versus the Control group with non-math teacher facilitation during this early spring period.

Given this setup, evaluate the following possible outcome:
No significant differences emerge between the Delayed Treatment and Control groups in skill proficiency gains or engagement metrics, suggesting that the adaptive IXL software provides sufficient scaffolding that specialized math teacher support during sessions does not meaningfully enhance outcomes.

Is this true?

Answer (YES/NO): NO